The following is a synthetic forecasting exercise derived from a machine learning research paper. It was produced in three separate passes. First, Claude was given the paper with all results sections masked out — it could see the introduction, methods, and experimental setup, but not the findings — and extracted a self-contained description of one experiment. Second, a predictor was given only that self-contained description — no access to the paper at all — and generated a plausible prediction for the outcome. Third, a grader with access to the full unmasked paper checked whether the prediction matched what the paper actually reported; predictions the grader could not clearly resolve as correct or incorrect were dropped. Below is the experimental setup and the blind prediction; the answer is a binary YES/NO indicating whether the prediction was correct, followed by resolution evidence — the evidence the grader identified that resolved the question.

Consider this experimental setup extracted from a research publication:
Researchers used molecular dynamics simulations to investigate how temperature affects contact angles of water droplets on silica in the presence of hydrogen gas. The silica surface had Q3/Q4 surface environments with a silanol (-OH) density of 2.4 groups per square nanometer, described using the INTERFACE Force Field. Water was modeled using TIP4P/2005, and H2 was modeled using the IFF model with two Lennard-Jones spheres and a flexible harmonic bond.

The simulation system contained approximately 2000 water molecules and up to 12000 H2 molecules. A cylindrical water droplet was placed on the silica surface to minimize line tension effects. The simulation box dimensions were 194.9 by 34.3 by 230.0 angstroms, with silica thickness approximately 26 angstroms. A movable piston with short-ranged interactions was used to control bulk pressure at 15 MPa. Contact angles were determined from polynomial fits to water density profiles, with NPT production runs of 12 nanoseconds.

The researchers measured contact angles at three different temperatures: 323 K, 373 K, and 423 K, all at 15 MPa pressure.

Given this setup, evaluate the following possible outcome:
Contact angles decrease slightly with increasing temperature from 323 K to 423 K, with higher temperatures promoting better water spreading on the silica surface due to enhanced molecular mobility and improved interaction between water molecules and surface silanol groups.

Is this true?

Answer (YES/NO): NO